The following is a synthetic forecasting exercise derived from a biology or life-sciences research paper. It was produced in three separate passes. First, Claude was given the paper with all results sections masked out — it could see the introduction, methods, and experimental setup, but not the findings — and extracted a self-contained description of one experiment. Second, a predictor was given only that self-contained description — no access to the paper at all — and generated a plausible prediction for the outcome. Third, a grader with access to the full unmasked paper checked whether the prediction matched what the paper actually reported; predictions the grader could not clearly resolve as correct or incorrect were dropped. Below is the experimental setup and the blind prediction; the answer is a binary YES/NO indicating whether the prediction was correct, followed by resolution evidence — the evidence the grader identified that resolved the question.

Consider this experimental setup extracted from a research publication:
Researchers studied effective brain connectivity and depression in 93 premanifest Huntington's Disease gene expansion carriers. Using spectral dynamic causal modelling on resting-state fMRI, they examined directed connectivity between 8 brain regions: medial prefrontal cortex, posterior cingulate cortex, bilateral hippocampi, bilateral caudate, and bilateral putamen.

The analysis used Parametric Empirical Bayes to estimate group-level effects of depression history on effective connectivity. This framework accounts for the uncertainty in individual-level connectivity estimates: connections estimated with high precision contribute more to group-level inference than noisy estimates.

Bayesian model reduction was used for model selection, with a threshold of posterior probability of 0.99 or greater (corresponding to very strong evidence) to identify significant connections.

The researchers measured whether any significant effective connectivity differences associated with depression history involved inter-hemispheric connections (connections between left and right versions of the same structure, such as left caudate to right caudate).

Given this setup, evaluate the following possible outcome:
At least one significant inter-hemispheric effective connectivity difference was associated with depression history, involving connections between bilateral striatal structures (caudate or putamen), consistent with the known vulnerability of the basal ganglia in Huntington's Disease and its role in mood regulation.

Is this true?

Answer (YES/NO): YES